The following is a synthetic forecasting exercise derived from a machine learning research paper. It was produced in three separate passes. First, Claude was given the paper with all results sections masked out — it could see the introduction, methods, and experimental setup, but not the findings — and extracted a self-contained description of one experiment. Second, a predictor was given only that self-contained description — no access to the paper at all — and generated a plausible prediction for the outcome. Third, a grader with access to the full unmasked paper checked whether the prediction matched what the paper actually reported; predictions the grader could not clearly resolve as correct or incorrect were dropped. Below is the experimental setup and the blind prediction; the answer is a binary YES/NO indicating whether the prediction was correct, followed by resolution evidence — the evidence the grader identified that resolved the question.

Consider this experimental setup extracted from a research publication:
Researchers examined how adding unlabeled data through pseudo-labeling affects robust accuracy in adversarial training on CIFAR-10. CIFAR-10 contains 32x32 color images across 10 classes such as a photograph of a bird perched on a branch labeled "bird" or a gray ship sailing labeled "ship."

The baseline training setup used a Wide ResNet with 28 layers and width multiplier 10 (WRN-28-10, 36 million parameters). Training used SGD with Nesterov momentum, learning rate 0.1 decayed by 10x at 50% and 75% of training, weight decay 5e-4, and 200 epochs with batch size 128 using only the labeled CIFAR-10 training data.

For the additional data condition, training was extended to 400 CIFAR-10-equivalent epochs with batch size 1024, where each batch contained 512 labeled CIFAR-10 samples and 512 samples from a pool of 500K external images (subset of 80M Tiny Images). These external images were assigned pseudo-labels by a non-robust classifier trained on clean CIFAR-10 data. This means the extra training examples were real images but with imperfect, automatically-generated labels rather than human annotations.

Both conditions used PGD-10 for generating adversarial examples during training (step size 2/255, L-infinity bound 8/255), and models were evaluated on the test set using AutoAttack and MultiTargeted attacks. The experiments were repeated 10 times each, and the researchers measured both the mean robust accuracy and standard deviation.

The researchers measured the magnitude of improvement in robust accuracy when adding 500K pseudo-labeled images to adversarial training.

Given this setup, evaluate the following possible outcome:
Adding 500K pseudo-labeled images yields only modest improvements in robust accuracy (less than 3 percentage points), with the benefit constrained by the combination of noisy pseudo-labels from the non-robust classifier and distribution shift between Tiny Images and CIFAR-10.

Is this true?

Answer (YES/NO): NO